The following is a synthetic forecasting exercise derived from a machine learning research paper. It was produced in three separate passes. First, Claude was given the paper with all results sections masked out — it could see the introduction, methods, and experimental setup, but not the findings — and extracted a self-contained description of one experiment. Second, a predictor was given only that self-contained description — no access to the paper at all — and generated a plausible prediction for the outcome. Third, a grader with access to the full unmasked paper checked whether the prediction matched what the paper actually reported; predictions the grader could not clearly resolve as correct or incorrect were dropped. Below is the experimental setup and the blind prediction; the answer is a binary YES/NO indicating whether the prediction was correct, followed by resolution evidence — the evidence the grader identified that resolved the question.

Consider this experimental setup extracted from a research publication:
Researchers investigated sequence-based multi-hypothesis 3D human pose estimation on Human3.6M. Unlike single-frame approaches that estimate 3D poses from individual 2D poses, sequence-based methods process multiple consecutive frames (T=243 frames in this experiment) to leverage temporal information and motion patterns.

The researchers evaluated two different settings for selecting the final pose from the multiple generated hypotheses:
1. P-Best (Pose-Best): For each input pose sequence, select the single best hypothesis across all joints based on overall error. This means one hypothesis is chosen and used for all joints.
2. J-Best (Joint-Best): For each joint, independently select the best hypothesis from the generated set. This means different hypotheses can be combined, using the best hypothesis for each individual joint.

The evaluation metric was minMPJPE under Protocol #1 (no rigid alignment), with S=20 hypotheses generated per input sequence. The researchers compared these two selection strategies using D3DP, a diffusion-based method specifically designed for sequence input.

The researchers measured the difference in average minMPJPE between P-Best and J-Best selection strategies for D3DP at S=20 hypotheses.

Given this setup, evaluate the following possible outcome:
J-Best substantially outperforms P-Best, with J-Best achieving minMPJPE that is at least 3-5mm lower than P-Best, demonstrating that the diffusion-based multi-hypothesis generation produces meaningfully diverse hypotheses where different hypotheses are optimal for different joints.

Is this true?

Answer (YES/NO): YES